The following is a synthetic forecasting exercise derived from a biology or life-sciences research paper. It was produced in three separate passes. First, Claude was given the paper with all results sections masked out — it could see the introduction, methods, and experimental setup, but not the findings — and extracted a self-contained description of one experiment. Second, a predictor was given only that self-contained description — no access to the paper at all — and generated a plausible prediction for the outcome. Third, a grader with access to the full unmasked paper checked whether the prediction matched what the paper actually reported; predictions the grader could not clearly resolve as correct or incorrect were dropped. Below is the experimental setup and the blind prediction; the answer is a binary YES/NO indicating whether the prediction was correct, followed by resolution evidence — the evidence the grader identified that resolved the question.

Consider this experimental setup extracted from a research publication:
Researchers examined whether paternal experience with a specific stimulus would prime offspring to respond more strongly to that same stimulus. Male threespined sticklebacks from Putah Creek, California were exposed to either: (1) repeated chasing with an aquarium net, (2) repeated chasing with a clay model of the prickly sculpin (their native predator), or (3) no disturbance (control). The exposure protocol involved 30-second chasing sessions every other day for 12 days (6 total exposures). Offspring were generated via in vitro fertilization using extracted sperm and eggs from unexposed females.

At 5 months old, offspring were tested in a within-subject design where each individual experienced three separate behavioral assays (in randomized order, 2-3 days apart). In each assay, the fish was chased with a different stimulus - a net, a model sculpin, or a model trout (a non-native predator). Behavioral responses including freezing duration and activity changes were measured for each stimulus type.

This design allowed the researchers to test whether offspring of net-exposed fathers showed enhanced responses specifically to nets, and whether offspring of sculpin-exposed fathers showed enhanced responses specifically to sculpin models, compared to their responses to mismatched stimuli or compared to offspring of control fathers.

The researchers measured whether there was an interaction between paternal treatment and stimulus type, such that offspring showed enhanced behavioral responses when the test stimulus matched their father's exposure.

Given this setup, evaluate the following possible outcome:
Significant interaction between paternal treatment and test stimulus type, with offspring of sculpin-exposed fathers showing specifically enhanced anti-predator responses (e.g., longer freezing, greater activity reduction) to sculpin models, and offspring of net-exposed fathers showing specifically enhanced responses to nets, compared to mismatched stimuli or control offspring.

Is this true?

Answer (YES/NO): NO